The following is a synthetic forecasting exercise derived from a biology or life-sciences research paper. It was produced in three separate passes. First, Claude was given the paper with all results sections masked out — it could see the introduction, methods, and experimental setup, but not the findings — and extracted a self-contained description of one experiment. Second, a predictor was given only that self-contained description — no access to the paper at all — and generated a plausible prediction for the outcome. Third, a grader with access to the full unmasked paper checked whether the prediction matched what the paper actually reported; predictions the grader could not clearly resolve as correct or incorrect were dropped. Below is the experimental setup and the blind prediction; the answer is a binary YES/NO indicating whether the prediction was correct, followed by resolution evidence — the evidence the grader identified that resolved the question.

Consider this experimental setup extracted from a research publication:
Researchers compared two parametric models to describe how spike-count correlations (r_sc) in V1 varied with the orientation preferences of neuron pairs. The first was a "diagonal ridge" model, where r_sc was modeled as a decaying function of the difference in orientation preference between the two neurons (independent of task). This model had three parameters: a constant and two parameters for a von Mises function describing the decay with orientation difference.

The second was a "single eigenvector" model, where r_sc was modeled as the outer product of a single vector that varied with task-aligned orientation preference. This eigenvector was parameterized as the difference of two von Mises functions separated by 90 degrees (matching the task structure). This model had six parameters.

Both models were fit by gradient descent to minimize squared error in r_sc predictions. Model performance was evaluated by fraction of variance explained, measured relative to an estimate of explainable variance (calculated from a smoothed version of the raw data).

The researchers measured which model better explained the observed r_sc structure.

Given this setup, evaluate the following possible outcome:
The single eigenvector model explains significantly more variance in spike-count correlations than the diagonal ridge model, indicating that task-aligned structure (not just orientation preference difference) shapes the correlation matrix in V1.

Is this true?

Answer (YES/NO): YES